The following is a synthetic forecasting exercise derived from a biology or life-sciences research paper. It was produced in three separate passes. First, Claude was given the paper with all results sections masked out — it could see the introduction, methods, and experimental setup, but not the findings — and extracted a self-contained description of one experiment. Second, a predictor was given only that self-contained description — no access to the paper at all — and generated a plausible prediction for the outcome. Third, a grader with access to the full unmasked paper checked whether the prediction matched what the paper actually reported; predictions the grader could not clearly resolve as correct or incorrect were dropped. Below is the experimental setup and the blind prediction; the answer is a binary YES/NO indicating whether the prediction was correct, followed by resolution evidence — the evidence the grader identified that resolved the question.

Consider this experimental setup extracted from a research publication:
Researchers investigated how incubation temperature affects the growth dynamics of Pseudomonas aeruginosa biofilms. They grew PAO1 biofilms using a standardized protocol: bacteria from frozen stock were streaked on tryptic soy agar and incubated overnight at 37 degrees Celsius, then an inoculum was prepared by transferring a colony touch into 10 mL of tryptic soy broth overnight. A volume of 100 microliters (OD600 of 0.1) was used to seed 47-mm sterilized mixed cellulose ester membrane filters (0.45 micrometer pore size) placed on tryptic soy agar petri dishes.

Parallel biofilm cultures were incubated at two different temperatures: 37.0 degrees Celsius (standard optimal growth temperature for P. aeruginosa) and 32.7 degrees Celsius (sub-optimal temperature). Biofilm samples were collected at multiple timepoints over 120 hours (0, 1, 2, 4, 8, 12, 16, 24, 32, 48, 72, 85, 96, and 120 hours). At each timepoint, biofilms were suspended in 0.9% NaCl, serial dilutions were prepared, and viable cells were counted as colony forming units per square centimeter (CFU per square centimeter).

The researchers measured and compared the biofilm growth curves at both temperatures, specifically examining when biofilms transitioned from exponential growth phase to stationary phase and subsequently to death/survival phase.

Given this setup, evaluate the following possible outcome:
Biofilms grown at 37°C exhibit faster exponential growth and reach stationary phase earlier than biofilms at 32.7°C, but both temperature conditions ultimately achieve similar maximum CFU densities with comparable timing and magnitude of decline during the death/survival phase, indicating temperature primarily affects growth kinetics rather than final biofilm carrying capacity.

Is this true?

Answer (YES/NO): NO